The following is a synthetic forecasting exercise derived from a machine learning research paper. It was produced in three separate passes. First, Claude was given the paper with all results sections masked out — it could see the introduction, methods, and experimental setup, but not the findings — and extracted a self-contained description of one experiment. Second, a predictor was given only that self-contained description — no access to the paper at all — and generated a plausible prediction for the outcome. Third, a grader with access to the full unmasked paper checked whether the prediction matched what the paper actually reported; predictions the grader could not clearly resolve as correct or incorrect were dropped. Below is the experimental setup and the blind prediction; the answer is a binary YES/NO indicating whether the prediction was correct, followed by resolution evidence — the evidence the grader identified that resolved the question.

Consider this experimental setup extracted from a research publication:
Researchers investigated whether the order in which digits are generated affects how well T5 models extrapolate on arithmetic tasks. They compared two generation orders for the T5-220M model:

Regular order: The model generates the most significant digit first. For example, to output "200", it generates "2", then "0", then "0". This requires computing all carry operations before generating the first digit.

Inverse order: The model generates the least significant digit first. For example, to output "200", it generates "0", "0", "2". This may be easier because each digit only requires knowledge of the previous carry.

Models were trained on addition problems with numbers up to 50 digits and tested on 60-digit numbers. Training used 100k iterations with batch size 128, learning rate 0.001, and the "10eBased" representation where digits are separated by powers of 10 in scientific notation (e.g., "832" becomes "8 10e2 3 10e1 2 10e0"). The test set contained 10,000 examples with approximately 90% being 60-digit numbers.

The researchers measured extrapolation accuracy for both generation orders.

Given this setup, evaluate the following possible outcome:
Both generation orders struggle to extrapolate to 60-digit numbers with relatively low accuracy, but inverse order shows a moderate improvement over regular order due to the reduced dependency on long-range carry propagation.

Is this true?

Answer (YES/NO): NO